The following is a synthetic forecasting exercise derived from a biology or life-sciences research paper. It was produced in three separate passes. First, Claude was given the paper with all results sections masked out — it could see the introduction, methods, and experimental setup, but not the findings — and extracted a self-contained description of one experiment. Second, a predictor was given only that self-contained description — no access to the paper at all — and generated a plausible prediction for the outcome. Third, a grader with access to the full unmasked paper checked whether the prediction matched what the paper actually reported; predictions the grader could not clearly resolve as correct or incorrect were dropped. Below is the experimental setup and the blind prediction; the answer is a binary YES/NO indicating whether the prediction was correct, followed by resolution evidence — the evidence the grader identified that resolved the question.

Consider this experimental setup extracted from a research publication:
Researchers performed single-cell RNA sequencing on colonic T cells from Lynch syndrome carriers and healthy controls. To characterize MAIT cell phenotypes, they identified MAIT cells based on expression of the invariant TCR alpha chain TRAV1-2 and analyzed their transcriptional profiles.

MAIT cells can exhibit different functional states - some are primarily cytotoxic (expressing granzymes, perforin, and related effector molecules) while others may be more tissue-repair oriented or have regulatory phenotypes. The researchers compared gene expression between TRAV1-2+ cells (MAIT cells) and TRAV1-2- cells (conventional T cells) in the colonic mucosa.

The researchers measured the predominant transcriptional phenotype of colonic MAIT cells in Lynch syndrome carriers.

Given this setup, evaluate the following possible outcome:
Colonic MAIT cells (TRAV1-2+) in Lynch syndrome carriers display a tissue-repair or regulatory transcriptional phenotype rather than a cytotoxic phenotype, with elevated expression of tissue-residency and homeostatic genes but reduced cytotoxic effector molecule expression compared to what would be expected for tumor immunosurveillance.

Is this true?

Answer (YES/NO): NO